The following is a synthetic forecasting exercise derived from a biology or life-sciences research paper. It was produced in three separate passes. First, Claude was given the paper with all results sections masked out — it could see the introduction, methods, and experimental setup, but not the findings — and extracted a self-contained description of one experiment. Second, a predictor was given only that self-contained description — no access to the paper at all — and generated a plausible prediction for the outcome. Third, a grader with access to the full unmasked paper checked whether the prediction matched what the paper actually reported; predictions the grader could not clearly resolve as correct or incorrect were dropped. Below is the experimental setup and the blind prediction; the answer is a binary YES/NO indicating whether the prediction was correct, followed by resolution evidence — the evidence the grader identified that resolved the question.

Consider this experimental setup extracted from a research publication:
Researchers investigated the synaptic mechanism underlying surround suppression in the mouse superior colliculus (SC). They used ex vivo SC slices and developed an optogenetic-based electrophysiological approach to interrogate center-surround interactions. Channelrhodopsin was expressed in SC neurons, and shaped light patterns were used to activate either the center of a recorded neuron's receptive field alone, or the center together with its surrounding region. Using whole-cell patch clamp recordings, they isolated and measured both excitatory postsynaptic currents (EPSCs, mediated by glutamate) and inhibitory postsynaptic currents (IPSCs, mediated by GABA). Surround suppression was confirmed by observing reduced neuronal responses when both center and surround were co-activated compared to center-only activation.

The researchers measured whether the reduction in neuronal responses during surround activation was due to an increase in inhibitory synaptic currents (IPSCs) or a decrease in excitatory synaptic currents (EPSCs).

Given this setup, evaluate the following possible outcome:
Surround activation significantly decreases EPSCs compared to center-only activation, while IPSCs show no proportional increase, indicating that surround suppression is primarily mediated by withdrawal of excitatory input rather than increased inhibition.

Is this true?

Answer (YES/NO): YES